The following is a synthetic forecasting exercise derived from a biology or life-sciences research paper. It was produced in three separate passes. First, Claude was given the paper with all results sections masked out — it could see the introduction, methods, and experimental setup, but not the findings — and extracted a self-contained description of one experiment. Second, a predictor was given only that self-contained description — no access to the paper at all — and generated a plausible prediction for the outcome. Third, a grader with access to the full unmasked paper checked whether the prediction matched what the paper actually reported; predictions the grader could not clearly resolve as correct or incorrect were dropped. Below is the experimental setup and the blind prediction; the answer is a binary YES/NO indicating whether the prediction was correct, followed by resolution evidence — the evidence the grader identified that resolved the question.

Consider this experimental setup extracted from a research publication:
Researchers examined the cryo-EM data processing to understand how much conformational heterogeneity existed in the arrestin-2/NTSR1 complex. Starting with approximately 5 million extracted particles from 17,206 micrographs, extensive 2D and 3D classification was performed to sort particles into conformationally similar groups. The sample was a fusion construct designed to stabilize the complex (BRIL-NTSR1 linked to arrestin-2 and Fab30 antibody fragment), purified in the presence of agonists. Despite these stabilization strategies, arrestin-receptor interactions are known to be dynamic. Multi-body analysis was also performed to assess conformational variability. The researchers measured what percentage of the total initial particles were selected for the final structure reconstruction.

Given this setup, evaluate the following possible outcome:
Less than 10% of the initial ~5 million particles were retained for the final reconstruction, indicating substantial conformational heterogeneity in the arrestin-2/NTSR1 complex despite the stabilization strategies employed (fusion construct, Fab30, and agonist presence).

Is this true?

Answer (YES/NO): YES